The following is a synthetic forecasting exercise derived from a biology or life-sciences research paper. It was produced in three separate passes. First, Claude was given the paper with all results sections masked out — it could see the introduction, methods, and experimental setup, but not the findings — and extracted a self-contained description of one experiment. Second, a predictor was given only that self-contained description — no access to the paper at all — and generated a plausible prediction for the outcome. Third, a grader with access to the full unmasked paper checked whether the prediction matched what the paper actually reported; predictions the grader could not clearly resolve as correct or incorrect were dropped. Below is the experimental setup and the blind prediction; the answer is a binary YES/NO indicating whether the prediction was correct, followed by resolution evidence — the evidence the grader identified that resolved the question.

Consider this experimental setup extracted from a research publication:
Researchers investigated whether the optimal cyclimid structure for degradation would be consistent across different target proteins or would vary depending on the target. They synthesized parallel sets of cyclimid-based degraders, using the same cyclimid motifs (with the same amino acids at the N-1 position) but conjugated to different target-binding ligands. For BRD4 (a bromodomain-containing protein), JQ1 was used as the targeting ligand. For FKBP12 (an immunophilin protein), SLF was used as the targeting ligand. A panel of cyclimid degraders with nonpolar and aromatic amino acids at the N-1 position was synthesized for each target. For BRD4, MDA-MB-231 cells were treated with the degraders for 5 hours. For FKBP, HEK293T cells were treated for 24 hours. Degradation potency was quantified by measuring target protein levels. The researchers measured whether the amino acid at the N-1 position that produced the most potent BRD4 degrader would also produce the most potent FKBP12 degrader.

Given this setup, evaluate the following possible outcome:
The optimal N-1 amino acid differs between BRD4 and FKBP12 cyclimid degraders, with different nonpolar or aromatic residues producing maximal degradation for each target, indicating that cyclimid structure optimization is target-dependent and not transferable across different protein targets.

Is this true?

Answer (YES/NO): YES